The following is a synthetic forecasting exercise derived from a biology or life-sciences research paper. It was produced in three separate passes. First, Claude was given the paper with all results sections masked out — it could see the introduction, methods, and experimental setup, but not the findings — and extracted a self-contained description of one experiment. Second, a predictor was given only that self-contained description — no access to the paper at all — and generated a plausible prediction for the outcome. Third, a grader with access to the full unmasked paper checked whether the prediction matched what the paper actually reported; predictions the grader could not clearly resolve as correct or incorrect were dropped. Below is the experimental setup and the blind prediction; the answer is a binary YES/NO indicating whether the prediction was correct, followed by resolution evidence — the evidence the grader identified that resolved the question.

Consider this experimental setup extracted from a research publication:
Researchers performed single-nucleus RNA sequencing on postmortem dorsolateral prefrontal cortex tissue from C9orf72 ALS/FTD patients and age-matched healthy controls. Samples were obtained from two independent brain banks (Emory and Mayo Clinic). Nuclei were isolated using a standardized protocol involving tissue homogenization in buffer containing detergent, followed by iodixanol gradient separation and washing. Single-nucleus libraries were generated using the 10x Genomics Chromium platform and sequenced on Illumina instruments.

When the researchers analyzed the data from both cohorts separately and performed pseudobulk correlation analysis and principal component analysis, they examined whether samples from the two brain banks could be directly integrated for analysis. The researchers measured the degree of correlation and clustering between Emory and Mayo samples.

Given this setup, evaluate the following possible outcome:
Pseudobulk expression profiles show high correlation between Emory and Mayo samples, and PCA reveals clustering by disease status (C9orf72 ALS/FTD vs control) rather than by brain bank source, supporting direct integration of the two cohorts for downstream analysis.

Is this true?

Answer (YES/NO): NO